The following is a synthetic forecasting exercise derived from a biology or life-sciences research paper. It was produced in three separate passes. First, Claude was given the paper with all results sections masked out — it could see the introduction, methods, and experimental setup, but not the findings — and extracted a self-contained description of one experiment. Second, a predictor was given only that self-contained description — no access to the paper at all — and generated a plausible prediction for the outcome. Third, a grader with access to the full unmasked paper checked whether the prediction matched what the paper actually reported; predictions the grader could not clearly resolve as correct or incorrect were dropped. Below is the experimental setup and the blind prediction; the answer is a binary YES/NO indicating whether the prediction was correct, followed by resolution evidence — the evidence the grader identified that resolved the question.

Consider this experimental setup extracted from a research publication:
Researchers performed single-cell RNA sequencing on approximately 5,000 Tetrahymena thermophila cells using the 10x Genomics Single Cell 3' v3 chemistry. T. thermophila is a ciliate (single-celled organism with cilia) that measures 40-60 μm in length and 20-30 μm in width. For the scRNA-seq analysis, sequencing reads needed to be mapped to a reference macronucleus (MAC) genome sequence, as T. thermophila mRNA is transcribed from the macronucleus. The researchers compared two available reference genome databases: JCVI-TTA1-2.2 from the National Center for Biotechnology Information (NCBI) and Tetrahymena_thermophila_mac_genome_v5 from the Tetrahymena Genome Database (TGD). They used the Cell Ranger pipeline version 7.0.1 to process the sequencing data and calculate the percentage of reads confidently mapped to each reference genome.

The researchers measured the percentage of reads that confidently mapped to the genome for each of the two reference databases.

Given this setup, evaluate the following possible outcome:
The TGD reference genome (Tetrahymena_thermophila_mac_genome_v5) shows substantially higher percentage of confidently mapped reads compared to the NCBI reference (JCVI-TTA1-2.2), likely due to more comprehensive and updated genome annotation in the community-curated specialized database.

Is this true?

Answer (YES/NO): NO